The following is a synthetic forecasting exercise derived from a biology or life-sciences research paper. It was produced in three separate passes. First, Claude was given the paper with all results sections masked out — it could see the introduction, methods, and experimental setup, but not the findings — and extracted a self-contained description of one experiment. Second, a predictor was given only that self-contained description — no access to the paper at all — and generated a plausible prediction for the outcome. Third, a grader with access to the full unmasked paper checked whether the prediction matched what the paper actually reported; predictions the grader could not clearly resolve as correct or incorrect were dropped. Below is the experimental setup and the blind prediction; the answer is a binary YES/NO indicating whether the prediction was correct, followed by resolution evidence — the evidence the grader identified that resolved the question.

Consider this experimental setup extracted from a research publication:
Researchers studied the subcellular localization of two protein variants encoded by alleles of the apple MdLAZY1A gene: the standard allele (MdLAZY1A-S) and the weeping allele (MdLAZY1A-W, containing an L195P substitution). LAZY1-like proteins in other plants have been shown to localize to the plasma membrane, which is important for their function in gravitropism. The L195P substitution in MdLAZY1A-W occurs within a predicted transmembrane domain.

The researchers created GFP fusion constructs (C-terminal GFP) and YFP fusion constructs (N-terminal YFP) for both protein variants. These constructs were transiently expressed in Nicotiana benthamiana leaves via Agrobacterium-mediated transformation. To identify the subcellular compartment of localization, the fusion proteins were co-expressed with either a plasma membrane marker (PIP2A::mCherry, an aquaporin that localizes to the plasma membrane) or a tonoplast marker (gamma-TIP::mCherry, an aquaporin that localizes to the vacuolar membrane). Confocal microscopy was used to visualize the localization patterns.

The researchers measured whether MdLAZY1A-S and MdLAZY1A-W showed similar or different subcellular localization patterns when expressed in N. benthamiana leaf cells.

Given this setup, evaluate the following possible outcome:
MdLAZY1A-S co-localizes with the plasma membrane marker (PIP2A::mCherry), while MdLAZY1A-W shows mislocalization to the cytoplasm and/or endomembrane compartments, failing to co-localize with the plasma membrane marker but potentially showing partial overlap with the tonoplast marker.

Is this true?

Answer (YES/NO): NO